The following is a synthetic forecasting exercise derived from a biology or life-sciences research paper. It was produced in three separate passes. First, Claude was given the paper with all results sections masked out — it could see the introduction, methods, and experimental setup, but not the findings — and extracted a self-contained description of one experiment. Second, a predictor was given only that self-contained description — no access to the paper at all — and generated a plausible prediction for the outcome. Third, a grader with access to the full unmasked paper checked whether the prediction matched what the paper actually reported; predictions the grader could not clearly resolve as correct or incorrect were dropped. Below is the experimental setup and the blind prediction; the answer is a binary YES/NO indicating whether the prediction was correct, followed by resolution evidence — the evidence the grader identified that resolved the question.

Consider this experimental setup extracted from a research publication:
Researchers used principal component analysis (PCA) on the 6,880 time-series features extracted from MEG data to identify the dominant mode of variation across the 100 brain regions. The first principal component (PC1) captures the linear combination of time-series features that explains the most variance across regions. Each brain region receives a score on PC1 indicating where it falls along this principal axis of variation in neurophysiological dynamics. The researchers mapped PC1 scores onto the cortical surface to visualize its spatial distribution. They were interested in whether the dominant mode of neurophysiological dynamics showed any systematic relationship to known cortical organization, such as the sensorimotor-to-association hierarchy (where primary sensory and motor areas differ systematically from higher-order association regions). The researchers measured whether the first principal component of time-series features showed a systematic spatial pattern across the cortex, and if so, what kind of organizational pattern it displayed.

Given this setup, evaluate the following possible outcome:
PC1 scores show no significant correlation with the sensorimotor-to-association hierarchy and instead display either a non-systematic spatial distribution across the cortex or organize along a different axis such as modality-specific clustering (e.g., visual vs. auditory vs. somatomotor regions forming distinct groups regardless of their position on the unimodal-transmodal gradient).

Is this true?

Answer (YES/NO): NO